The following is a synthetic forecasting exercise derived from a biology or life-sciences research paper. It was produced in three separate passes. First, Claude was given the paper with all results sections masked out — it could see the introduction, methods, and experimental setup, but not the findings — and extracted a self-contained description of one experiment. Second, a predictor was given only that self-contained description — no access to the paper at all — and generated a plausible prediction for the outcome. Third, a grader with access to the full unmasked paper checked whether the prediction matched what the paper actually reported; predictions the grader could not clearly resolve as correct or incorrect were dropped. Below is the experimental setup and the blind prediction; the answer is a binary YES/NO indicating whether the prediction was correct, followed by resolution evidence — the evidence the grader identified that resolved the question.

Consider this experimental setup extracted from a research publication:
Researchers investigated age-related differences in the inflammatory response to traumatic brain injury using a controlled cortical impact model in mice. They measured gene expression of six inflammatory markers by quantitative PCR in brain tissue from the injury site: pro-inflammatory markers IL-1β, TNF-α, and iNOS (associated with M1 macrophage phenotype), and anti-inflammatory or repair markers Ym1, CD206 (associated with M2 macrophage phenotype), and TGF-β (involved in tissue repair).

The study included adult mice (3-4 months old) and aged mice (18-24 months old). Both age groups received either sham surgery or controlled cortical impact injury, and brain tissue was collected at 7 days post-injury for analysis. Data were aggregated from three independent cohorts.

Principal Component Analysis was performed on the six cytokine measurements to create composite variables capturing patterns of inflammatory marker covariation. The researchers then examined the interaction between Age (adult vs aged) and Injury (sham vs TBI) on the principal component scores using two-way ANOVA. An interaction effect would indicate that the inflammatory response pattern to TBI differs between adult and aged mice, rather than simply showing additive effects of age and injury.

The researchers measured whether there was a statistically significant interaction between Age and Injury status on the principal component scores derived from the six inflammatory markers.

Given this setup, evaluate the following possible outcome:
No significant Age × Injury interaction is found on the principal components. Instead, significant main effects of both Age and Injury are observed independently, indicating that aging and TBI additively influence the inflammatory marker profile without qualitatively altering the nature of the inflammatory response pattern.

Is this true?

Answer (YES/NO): NO